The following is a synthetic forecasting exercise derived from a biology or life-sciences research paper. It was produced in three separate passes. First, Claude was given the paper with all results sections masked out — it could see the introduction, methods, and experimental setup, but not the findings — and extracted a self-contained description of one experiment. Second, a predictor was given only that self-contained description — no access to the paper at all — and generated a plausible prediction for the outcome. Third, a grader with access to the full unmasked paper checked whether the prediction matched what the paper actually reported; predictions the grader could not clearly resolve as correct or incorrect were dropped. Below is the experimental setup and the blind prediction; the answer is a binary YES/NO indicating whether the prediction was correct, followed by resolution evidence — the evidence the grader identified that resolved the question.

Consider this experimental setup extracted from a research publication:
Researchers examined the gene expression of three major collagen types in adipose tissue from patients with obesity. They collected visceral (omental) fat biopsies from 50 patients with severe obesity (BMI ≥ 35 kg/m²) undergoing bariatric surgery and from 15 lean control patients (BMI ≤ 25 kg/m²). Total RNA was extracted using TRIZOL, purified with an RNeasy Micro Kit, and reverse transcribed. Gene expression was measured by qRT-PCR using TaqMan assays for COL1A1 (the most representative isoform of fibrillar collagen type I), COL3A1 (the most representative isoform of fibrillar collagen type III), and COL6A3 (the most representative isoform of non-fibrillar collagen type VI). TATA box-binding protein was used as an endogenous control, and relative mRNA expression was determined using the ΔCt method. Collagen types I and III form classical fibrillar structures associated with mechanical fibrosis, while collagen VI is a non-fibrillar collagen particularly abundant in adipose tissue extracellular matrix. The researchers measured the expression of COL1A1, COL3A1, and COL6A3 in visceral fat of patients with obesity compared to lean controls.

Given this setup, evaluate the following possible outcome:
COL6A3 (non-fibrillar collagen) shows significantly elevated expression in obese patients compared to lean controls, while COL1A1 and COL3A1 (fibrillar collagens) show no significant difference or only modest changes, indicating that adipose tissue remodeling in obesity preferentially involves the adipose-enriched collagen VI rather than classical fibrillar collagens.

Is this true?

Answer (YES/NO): NO